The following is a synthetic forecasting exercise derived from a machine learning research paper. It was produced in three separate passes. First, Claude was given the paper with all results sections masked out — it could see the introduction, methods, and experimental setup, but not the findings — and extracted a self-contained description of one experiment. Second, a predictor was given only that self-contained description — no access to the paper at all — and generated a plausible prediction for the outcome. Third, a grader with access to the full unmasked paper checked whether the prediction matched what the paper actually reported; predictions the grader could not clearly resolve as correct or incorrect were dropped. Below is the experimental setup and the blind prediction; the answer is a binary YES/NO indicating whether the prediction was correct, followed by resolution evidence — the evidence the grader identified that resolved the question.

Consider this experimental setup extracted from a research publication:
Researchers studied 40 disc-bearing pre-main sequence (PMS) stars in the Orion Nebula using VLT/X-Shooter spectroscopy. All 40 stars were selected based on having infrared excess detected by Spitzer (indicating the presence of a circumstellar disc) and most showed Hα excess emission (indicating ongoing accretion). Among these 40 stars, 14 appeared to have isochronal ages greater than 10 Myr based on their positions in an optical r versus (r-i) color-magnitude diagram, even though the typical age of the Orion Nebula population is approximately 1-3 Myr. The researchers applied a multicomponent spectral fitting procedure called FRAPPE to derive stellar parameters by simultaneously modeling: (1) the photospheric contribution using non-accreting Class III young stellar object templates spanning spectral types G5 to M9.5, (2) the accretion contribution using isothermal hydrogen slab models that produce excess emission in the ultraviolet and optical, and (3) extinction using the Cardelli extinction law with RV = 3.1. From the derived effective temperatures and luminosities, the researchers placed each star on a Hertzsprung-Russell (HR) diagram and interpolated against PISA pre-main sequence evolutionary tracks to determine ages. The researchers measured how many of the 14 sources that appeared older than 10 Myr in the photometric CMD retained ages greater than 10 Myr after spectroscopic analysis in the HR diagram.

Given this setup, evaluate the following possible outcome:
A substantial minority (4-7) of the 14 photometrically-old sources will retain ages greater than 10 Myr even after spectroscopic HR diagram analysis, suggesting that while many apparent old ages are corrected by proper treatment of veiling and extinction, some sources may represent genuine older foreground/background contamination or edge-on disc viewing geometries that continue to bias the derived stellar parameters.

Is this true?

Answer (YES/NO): NO